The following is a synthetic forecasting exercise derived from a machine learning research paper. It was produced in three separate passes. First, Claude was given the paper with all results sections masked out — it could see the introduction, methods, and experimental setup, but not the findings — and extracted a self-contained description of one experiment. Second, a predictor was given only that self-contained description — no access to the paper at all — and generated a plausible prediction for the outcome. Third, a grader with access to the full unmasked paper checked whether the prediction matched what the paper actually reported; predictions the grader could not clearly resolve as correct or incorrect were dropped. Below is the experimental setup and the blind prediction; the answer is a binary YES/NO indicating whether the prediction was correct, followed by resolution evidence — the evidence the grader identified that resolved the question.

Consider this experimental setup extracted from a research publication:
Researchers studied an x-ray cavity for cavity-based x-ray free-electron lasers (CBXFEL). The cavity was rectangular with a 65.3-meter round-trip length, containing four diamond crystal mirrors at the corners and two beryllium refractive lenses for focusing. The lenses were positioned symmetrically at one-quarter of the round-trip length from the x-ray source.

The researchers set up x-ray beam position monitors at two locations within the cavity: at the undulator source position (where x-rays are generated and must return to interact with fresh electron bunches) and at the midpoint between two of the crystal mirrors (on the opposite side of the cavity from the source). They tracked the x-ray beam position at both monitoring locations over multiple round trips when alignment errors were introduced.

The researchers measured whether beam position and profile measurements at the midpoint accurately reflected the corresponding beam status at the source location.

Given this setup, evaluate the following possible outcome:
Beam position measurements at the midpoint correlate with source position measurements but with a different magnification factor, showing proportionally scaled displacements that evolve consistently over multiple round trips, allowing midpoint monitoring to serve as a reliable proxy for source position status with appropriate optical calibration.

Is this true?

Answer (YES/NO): NO